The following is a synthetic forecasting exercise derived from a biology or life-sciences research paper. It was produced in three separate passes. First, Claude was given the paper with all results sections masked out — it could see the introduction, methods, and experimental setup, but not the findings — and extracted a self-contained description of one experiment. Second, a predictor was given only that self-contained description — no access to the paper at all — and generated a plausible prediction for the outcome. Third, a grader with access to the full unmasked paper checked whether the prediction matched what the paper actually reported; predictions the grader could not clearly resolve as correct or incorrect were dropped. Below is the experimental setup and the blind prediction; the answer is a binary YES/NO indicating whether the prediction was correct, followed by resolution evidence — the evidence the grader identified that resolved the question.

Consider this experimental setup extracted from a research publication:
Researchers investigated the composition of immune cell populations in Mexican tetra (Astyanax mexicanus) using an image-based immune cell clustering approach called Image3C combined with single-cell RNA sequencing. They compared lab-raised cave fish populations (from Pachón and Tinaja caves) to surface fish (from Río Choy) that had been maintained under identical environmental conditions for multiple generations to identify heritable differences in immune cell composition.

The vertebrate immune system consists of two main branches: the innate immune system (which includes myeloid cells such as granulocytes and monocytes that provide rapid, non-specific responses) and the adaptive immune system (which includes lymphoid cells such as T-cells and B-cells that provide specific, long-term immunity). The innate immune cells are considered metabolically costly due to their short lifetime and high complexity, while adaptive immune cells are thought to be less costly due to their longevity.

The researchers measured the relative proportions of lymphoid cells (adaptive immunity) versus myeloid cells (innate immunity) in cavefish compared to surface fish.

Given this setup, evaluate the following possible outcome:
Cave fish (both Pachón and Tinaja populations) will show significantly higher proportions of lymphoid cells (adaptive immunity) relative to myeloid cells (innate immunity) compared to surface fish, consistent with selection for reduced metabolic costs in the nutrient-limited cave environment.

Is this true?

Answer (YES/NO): YES